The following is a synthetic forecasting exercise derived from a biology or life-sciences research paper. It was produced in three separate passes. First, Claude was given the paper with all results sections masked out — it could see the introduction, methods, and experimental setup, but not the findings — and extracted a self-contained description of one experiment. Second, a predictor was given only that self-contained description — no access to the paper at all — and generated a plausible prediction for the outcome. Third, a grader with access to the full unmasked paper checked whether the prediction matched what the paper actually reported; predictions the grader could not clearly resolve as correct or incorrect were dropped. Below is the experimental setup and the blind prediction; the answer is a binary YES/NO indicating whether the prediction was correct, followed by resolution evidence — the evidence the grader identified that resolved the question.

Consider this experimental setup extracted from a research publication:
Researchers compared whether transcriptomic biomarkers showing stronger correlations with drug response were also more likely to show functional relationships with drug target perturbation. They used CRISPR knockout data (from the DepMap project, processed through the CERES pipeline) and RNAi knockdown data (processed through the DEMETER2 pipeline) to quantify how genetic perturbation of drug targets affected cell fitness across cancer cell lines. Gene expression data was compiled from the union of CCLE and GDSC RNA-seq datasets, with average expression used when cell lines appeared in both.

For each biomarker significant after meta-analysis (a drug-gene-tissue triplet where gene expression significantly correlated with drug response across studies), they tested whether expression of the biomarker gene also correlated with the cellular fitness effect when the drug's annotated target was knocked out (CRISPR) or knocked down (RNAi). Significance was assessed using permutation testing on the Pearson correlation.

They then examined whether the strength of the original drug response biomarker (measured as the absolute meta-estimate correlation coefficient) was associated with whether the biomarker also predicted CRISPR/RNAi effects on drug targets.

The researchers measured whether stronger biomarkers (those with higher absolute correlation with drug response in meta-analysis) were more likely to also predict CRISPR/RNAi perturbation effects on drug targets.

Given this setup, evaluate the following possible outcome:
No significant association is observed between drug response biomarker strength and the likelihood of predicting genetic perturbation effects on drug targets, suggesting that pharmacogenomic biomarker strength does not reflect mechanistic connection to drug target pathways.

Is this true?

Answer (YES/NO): NO